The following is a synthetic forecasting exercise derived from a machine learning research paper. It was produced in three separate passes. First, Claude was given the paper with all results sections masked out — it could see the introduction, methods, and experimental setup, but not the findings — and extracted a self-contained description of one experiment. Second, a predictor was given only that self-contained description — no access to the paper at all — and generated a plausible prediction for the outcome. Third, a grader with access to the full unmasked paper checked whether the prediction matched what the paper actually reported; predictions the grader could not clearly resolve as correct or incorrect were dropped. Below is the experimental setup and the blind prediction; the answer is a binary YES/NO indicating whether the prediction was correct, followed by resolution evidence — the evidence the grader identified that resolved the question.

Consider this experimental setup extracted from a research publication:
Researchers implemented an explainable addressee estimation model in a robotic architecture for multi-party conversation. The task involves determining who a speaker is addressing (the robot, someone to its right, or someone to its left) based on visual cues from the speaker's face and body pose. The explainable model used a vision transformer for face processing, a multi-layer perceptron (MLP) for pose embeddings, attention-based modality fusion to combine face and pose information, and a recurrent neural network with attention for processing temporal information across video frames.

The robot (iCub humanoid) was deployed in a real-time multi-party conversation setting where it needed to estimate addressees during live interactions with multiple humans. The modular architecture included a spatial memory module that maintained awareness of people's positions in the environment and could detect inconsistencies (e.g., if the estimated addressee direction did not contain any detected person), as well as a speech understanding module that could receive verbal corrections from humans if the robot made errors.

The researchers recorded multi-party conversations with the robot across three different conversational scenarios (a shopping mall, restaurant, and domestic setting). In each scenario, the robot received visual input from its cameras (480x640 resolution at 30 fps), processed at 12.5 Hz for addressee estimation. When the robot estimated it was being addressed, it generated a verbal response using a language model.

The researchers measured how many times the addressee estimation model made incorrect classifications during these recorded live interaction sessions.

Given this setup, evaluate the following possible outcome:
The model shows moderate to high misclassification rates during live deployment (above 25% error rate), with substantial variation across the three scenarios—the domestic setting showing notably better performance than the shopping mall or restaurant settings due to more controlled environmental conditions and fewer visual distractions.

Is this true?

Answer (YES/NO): NO